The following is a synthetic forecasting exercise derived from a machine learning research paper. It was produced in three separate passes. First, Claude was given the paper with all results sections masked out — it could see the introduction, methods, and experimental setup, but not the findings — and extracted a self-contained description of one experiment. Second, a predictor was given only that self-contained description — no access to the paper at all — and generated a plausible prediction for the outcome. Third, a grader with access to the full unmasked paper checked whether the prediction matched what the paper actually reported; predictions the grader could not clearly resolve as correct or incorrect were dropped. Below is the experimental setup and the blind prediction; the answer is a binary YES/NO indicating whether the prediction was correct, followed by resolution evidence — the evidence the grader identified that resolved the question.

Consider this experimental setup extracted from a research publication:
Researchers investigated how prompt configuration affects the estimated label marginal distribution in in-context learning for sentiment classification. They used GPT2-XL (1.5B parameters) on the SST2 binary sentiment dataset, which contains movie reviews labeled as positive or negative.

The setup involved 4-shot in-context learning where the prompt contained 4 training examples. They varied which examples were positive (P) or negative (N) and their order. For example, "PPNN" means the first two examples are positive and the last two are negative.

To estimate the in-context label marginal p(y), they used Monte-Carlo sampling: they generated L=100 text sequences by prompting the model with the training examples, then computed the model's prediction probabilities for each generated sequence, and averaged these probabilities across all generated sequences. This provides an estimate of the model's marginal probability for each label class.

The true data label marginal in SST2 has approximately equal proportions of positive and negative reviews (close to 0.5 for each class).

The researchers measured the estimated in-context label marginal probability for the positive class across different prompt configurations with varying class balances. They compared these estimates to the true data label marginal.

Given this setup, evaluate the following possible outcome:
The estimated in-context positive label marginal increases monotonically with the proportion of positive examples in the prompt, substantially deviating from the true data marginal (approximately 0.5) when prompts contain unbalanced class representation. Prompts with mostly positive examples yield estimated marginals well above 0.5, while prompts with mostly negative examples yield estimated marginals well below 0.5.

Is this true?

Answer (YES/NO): NO